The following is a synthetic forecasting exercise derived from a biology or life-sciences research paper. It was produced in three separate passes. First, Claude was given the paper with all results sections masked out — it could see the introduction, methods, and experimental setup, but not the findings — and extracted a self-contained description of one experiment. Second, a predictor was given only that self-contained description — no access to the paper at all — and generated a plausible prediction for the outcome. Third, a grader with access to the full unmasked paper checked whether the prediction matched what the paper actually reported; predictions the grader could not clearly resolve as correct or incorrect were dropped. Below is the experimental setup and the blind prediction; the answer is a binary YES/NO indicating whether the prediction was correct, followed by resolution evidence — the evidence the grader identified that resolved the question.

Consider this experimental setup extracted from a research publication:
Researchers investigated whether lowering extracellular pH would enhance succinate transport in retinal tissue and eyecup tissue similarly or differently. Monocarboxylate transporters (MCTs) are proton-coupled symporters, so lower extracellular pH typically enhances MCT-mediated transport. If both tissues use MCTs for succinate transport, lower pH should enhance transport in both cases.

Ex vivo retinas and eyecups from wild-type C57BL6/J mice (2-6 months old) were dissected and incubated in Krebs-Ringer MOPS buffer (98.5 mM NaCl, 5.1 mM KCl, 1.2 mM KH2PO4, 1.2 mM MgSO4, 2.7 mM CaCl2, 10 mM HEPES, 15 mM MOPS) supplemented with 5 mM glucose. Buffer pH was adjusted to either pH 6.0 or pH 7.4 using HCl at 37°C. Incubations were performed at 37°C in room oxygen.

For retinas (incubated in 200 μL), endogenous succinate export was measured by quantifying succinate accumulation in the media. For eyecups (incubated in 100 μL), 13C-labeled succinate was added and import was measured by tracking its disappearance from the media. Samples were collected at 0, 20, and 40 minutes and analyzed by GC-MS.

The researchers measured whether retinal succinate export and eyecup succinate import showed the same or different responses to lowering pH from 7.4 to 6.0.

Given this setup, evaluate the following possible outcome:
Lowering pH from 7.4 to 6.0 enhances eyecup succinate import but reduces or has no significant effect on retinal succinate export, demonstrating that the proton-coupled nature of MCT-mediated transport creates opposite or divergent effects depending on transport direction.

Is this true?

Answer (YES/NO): NO